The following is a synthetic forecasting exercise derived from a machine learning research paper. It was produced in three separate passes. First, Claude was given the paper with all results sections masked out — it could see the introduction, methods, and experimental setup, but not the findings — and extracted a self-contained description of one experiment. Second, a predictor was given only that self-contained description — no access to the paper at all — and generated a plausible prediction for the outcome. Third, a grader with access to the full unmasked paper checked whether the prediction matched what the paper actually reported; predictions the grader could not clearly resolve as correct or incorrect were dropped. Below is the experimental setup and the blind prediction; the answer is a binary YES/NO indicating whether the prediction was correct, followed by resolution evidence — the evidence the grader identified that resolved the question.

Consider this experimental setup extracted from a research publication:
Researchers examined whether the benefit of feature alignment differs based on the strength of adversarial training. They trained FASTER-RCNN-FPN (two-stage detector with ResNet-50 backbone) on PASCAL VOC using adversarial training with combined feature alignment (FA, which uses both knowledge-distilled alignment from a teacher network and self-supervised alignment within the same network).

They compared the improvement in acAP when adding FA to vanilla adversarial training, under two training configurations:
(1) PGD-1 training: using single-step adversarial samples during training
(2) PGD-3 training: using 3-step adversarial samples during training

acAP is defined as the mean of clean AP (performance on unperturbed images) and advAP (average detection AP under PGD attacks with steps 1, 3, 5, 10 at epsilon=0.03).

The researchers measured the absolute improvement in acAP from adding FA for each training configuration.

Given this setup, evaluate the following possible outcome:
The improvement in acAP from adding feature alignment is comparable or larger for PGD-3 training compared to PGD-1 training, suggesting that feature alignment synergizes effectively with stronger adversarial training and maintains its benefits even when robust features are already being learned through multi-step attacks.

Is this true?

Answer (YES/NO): YES